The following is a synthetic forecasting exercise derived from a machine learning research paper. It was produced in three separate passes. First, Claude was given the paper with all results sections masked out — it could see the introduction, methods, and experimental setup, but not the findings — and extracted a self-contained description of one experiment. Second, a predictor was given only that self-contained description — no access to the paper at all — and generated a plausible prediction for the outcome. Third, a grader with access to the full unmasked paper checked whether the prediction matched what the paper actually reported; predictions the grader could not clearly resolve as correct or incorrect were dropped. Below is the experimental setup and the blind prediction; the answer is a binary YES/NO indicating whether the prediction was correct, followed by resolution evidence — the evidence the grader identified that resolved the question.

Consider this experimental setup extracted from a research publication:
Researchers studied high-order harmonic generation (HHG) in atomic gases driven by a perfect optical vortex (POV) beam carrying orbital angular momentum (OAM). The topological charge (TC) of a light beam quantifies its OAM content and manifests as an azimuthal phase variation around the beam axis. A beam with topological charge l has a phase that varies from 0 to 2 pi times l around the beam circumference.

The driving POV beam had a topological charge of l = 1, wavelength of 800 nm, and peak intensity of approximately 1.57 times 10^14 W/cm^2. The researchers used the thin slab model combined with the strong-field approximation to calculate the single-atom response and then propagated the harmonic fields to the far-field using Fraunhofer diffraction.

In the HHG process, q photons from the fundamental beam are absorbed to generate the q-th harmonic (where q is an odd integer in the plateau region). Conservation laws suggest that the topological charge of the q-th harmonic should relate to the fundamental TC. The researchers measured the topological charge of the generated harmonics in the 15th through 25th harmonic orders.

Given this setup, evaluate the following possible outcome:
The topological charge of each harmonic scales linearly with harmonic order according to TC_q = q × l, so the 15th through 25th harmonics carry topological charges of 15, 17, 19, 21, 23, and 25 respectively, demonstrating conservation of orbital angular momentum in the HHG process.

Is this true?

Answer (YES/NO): NO